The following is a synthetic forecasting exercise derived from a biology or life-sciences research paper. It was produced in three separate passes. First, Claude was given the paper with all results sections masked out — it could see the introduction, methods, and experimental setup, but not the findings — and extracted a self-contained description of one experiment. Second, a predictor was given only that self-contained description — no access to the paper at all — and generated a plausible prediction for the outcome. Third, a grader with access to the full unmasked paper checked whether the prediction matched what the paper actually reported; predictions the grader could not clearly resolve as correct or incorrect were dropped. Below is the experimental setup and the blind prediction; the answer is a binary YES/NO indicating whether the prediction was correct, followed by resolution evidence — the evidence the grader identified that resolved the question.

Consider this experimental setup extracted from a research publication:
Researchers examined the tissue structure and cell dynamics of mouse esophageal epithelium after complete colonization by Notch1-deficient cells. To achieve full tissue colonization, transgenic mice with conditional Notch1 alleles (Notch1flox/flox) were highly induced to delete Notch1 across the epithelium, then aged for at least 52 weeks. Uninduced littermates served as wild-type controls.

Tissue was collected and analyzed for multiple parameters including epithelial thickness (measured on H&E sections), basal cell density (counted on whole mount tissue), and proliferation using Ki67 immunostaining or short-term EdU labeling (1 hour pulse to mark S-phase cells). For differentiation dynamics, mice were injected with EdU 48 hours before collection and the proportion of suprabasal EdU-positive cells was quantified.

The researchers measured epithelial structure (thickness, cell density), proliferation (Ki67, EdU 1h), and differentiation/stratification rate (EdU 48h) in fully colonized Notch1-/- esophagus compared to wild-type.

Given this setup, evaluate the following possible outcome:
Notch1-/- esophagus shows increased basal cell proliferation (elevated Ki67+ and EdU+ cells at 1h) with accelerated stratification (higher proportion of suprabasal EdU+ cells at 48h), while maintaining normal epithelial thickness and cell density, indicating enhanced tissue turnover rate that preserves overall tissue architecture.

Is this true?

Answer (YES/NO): NO